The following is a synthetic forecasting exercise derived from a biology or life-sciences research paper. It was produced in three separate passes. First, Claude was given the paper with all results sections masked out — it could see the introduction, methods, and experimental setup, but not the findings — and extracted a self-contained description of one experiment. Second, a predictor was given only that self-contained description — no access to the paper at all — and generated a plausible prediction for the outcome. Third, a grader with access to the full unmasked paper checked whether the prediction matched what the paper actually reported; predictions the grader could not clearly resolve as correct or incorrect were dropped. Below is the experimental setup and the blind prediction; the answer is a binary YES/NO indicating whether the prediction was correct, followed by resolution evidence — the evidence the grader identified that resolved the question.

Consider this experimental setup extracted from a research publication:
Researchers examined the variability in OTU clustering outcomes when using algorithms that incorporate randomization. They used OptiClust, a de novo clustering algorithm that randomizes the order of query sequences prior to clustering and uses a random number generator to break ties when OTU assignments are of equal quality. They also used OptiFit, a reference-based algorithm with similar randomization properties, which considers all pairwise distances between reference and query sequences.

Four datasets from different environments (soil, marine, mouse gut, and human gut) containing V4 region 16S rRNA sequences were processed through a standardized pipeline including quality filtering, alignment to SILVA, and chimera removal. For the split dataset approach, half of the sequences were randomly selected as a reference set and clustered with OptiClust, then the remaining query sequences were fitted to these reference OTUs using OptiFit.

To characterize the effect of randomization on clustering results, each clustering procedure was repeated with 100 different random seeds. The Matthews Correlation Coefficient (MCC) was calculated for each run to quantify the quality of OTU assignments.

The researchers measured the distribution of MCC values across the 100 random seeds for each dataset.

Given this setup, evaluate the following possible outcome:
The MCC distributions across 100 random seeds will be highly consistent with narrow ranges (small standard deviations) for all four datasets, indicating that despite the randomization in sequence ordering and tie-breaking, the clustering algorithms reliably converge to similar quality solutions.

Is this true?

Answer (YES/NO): YES